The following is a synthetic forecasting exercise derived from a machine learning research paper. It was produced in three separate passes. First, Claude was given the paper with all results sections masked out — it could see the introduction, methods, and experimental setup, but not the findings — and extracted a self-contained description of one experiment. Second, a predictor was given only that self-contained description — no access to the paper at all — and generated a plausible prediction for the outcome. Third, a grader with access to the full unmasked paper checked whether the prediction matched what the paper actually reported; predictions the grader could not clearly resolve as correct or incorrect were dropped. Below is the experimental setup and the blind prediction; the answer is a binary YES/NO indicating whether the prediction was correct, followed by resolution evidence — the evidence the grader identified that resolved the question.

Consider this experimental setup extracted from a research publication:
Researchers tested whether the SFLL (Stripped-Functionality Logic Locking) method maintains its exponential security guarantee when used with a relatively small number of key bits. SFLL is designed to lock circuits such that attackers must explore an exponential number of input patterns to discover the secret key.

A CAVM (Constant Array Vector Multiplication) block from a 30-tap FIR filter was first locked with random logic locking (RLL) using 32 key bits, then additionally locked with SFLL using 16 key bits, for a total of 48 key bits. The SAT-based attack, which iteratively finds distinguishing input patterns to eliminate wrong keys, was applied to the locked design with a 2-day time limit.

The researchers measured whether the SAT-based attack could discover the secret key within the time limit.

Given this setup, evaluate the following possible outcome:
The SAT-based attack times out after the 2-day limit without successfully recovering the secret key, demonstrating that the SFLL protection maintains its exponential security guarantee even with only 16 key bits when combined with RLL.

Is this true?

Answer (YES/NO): NO